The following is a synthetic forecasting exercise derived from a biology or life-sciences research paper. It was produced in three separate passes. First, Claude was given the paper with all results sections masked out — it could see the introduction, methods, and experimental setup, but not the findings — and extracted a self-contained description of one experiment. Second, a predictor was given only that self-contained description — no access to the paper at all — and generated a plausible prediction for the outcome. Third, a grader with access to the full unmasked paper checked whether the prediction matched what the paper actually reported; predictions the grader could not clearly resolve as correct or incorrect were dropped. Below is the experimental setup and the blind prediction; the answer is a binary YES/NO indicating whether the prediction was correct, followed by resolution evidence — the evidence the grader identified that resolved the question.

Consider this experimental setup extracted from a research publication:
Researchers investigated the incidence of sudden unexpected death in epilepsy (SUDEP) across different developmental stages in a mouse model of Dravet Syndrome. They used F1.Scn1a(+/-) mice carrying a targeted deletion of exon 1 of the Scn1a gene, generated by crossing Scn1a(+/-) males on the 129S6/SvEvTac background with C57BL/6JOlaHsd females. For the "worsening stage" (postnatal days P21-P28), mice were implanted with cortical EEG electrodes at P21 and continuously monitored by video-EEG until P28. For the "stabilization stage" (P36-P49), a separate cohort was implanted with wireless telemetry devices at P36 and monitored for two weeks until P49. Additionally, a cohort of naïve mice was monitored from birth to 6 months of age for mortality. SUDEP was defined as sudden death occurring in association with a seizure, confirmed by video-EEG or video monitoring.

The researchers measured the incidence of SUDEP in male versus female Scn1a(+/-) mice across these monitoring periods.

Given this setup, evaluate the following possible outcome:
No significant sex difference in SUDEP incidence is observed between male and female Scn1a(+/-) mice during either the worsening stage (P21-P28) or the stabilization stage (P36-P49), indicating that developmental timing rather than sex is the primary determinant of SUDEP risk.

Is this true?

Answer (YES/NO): NO